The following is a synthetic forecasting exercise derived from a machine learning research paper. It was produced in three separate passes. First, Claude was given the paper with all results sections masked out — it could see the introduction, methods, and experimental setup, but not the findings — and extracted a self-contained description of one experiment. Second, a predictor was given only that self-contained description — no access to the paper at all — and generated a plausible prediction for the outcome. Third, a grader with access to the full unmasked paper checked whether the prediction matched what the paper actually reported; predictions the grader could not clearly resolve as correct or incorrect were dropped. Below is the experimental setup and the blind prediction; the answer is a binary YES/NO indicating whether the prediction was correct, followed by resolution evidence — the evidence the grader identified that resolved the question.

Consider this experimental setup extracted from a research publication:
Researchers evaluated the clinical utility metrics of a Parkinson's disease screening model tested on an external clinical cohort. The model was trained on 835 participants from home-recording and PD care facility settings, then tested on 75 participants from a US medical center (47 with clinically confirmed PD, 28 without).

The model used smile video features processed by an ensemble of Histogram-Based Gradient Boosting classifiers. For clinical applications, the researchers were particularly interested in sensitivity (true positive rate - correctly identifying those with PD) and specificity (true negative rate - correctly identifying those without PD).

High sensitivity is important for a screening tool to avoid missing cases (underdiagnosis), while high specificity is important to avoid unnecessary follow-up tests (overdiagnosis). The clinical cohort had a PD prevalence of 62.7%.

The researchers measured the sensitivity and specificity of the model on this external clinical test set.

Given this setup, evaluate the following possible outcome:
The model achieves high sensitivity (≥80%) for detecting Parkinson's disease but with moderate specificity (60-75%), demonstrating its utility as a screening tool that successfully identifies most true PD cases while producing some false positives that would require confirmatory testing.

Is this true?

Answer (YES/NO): YES